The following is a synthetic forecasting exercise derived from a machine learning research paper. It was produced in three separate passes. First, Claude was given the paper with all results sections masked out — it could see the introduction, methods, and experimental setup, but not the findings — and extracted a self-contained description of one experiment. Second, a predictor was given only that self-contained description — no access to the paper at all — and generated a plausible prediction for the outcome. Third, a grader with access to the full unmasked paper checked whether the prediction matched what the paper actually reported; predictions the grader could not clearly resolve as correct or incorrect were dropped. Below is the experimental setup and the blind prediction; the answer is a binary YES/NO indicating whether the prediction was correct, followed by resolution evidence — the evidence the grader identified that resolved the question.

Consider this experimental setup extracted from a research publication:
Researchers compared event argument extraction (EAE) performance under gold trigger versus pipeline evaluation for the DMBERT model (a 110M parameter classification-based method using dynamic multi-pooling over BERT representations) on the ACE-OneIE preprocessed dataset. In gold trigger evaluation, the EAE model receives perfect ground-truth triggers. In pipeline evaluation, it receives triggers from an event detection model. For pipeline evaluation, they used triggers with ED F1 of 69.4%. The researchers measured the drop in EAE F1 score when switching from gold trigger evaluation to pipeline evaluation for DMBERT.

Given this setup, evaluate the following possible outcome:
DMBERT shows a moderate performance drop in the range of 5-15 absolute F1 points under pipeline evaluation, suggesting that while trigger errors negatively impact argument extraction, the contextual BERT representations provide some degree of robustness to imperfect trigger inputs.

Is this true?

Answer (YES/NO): NO